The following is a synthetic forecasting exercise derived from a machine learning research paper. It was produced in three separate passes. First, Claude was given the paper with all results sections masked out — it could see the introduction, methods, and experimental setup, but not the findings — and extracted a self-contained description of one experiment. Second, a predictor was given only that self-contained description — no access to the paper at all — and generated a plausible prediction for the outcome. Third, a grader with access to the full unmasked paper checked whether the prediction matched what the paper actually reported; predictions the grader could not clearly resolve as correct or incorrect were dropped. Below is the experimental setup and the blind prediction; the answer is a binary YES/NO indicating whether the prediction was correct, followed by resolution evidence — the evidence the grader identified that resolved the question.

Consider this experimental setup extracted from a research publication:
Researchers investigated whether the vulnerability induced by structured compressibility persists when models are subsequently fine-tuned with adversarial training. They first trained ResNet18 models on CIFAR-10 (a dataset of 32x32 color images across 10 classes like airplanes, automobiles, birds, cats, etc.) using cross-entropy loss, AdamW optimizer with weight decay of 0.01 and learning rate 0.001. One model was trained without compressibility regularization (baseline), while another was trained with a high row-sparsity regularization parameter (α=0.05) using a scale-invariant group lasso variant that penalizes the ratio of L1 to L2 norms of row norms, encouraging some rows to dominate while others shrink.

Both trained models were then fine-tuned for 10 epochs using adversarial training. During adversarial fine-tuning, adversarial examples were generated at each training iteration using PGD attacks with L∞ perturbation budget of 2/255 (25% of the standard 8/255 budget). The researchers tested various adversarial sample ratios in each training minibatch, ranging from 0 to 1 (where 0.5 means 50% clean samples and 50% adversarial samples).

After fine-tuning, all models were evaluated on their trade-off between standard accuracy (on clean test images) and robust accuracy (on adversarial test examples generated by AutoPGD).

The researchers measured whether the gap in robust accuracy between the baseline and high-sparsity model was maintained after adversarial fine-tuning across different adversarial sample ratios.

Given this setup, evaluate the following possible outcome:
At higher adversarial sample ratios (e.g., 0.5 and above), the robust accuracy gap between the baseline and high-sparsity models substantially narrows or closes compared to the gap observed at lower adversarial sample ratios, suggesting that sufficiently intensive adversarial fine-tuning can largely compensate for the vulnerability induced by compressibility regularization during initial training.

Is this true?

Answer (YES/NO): NO